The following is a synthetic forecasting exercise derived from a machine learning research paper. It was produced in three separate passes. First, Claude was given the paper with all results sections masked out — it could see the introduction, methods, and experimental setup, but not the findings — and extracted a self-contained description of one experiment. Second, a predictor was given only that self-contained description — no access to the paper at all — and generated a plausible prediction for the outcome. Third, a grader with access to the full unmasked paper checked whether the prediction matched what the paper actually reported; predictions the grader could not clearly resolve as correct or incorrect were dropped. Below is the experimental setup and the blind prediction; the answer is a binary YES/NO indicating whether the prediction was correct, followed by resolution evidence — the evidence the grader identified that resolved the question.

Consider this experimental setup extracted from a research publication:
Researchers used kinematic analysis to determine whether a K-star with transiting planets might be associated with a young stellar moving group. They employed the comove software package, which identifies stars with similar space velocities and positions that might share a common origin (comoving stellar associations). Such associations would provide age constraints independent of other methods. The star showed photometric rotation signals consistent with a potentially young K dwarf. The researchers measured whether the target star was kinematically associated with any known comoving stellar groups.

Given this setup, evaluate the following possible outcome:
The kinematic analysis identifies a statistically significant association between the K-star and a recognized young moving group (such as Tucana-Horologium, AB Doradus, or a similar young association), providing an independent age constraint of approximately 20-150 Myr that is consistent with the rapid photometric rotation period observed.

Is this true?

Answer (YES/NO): NO